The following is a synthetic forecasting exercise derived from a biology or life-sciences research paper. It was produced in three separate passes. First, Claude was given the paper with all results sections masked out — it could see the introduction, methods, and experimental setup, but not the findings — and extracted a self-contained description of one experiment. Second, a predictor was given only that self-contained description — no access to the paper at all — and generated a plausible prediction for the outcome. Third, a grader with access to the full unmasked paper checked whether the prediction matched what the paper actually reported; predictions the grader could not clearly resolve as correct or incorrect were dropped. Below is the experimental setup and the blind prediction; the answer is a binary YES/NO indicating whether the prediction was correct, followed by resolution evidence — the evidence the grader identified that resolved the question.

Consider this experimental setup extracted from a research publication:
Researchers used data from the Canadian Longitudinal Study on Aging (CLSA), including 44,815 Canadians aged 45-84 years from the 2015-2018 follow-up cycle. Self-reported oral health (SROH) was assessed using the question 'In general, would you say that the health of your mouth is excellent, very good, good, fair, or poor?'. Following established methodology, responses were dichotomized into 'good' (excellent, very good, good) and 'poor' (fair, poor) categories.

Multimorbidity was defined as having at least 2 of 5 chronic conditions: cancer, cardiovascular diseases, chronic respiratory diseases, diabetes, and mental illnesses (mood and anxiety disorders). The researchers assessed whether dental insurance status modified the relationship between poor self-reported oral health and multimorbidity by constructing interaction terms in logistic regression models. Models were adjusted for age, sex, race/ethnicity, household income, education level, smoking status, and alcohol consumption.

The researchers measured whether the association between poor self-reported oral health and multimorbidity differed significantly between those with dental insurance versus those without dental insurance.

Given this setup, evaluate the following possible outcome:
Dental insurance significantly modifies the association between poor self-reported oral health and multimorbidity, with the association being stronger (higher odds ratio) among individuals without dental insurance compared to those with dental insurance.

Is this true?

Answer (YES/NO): YES